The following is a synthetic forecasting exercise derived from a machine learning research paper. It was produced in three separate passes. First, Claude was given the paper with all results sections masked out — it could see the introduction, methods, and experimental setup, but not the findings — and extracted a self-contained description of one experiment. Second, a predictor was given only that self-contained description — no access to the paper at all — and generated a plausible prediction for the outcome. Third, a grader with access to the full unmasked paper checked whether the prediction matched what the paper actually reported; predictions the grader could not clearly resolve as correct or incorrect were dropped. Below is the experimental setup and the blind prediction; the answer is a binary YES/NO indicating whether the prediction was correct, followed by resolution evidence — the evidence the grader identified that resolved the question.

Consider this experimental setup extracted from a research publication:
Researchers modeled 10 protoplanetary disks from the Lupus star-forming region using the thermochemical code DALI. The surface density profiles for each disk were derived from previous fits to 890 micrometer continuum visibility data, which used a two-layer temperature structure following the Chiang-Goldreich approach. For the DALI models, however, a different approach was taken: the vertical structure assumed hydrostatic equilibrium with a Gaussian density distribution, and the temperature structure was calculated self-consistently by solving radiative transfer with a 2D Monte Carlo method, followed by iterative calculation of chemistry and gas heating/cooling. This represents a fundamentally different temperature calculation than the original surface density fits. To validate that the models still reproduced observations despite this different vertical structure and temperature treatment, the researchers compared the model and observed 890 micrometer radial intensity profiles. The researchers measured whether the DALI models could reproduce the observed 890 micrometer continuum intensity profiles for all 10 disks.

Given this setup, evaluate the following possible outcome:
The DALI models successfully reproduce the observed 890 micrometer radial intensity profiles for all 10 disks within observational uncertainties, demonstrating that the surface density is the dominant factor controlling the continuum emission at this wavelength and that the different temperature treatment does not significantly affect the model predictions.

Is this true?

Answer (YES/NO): NO